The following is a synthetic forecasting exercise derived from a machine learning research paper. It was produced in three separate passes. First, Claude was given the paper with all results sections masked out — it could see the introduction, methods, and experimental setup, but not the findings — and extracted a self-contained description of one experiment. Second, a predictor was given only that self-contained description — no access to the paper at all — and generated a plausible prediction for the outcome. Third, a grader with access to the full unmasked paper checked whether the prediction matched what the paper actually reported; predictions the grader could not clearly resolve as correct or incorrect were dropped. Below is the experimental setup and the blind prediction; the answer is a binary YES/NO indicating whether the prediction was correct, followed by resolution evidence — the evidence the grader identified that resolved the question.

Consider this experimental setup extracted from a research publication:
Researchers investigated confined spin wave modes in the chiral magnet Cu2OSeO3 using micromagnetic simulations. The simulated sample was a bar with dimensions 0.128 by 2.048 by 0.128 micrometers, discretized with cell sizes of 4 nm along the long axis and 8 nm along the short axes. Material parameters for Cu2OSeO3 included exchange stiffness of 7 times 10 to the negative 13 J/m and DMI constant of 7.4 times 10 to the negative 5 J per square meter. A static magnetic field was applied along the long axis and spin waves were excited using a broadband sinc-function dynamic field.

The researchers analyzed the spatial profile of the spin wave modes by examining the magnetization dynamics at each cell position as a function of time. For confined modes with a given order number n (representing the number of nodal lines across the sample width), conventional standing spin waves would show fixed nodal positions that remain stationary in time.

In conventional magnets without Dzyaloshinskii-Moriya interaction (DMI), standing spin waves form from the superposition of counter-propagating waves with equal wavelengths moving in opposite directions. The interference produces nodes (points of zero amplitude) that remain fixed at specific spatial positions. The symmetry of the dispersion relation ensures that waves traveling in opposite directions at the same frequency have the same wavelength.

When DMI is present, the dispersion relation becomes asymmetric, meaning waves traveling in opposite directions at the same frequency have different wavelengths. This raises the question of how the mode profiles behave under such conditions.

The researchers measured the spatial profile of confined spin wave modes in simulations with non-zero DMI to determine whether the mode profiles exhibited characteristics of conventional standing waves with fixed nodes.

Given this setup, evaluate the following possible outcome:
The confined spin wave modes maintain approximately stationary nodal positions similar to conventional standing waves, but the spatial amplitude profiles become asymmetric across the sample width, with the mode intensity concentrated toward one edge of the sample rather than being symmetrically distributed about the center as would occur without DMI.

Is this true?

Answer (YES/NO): NO